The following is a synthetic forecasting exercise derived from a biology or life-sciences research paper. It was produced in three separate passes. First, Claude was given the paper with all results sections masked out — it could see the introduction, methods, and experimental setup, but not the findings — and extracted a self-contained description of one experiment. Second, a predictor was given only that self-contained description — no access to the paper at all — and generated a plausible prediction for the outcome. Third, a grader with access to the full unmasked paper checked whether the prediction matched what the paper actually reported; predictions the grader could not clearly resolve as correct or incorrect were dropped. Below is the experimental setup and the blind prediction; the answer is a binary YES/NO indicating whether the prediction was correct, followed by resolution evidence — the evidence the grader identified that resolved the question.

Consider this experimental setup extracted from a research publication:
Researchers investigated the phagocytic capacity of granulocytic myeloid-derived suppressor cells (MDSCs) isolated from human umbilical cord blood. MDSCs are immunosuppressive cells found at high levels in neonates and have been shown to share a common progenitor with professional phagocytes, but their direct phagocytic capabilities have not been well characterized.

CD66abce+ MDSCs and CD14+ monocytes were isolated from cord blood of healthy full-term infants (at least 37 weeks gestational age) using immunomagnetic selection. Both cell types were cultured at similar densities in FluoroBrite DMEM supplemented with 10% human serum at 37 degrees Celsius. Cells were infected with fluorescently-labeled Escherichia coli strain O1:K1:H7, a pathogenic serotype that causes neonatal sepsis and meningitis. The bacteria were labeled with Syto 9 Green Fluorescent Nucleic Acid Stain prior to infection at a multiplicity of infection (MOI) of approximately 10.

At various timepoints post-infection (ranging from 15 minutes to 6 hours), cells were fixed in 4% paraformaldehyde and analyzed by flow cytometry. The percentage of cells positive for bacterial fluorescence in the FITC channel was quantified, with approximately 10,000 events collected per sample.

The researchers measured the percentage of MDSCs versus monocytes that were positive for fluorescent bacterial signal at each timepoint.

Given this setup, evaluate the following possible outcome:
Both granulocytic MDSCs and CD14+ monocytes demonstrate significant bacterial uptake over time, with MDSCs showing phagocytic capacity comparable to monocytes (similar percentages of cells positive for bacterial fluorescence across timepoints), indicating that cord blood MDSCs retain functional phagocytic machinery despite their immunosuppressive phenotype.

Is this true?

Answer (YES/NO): NO